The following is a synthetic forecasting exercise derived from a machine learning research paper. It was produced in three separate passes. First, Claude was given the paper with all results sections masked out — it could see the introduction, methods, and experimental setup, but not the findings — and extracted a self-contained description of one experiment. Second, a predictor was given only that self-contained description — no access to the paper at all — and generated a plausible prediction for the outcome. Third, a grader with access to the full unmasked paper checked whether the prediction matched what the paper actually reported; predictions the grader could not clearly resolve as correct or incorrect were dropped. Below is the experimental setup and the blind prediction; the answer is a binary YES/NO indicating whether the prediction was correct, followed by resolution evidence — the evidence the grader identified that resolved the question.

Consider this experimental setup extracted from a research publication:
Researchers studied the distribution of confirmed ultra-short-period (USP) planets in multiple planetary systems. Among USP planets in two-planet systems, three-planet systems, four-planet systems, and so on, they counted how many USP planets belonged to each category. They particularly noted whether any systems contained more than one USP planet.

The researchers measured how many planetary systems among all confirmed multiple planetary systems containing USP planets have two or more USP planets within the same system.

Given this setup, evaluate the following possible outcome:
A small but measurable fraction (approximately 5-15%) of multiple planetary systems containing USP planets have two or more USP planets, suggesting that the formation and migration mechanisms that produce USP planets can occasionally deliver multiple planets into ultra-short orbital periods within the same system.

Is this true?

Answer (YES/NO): NO